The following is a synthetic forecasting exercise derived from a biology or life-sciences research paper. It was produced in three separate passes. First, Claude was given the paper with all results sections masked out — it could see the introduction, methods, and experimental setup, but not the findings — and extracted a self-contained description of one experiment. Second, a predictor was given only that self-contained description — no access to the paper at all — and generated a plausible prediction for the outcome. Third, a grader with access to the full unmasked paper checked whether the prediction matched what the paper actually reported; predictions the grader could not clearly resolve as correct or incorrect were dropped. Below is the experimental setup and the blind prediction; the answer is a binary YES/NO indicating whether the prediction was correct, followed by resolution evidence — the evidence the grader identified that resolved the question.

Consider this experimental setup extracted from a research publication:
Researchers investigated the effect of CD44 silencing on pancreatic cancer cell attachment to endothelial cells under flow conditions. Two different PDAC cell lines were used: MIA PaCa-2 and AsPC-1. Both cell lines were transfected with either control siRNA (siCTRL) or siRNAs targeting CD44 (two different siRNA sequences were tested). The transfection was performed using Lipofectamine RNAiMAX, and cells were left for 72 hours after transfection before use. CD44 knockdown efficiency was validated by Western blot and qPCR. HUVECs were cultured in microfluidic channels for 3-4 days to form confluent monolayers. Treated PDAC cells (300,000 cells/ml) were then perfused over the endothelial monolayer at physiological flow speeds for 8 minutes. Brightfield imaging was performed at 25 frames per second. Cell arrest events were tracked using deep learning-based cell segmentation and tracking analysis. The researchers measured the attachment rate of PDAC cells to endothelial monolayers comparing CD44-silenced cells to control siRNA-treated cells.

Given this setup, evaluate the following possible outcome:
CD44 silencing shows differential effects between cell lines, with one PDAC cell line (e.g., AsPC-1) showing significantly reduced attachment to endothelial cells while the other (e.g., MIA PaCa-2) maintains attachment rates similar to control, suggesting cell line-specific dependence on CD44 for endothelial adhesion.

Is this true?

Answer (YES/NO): NO